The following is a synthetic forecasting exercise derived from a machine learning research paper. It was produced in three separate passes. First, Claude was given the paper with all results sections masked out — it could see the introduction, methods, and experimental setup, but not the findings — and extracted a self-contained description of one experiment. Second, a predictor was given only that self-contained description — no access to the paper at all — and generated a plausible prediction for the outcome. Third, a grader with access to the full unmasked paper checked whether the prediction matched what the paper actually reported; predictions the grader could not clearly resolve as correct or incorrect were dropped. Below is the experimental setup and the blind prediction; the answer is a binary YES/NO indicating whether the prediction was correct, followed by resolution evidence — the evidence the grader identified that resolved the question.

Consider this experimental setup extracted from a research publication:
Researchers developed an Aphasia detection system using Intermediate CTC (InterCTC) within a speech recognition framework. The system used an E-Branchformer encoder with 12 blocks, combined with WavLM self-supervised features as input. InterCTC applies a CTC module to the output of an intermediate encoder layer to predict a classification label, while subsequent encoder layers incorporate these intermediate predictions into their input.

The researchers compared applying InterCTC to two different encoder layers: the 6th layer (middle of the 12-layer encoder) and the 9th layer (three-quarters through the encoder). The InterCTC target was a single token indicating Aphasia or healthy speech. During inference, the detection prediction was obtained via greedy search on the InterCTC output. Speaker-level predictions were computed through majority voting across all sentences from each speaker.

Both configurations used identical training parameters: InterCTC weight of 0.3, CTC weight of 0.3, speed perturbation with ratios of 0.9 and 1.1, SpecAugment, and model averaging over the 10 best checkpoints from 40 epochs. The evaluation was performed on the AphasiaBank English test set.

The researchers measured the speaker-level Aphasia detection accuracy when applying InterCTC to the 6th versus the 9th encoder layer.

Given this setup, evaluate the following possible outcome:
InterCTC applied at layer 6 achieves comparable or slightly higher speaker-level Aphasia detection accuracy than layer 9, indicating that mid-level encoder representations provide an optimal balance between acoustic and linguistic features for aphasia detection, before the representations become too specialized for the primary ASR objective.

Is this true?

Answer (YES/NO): YES